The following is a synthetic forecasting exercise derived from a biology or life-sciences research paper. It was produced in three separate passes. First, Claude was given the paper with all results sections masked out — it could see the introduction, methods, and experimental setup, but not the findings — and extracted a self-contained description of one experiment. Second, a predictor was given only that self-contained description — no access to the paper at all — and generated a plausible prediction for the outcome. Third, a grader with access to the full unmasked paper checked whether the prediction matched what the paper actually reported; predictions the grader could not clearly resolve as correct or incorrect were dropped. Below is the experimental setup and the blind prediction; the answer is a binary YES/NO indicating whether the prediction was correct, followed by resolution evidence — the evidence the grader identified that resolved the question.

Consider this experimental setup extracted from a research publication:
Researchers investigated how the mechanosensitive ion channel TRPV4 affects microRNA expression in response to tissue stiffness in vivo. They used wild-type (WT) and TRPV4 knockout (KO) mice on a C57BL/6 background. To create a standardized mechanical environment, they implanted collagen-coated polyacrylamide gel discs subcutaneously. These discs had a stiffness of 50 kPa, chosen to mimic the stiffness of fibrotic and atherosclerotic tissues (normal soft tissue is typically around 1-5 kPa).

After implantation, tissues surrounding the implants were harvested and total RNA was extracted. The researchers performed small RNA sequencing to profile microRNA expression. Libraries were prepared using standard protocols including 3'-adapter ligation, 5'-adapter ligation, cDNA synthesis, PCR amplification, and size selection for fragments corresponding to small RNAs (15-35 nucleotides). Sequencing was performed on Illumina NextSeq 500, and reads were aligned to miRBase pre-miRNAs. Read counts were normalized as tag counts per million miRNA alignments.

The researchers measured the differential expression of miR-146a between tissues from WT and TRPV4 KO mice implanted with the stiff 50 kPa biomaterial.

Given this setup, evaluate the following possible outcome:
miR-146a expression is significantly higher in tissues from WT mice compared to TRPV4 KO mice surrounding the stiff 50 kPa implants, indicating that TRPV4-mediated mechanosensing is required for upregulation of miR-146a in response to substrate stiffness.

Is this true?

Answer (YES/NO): NO